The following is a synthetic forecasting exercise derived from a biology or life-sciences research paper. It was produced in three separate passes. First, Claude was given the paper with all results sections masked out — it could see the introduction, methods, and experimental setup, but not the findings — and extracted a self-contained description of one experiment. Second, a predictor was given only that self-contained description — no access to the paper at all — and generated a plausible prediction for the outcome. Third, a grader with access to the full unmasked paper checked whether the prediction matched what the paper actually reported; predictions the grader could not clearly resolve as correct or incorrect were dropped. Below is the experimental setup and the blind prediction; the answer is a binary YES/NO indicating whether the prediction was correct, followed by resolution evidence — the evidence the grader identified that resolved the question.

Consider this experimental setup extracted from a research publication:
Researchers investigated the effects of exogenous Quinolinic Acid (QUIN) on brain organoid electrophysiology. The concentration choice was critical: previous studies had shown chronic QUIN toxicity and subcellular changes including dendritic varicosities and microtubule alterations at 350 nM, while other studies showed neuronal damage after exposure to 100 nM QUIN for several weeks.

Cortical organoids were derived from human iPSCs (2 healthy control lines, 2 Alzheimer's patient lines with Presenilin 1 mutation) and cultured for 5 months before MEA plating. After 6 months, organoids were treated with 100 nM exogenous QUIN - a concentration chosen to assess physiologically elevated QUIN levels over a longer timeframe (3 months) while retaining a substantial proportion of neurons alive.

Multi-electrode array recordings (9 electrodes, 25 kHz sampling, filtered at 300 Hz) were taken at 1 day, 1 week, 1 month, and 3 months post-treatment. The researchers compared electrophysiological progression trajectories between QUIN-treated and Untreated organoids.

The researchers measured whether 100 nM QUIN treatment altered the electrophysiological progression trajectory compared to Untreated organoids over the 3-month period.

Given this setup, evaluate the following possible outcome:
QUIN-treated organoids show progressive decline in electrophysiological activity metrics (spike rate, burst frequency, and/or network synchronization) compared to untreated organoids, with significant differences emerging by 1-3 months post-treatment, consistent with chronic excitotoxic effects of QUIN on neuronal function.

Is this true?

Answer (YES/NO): NO